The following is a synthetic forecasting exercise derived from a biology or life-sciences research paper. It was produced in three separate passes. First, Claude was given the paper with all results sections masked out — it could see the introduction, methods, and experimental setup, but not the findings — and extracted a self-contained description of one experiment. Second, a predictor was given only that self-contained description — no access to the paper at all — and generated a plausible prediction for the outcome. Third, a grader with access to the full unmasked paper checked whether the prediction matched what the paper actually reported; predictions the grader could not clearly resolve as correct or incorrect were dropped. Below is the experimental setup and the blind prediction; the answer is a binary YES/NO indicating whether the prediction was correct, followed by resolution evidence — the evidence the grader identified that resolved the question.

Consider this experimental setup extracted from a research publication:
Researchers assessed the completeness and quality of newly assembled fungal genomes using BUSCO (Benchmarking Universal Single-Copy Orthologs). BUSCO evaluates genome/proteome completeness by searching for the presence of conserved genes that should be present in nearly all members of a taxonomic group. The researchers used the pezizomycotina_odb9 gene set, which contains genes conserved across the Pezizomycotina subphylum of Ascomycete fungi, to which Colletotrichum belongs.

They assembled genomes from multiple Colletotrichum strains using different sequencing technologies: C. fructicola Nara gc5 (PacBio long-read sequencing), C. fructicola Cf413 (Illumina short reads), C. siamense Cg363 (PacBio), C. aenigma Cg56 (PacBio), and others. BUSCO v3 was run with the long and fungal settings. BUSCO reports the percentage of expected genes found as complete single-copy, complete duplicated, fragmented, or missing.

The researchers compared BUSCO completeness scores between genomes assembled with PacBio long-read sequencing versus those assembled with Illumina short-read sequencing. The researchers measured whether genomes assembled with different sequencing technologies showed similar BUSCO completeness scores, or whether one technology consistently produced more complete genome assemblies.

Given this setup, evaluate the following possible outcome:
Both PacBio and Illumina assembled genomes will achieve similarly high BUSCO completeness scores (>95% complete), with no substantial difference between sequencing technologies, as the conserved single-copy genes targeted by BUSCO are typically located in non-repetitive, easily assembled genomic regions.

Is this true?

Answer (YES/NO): YES